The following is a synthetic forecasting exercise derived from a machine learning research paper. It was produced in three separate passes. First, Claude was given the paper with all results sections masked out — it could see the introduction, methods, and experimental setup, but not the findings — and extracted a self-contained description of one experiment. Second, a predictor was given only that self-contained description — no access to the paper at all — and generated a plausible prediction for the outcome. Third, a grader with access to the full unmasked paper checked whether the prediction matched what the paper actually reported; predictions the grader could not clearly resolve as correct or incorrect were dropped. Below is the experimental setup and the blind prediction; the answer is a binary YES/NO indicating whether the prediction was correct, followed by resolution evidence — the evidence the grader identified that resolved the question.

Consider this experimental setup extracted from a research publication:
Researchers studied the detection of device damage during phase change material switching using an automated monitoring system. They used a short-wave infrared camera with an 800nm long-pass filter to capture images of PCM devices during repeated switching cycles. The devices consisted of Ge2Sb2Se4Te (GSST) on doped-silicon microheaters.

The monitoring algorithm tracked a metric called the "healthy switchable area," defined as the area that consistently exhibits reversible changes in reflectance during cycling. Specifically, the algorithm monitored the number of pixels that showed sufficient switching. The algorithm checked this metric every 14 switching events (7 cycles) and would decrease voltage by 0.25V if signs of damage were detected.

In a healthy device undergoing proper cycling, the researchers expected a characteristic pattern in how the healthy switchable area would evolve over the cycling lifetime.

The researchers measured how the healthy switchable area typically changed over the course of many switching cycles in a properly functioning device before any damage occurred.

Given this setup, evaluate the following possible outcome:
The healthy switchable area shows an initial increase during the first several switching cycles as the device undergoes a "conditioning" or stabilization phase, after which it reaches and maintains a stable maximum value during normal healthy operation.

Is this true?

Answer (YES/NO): YES